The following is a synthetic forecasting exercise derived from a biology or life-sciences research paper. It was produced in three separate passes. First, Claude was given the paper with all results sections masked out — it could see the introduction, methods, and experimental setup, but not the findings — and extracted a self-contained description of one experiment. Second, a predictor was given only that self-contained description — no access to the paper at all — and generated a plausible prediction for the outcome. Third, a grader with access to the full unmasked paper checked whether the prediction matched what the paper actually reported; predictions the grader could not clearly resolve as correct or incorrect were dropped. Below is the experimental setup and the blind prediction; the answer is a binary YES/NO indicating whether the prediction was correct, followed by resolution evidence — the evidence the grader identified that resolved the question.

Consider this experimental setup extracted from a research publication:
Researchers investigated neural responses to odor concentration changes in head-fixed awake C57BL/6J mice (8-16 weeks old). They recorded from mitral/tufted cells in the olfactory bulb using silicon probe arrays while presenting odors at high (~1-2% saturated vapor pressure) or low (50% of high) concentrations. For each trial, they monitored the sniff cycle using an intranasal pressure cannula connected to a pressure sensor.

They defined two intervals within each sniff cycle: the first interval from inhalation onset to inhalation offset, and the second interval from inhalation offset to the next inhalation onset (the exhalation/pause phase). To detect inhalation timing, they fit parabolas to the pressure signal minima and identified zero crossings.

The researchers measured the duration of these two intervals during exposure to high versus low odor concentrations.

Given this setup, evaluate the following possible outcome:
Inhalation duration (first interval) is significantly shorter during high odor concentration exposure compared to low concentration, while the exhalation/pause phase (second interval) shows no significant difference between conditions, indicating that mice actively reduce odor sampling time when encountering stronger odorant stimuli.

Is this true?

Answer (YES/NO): NO